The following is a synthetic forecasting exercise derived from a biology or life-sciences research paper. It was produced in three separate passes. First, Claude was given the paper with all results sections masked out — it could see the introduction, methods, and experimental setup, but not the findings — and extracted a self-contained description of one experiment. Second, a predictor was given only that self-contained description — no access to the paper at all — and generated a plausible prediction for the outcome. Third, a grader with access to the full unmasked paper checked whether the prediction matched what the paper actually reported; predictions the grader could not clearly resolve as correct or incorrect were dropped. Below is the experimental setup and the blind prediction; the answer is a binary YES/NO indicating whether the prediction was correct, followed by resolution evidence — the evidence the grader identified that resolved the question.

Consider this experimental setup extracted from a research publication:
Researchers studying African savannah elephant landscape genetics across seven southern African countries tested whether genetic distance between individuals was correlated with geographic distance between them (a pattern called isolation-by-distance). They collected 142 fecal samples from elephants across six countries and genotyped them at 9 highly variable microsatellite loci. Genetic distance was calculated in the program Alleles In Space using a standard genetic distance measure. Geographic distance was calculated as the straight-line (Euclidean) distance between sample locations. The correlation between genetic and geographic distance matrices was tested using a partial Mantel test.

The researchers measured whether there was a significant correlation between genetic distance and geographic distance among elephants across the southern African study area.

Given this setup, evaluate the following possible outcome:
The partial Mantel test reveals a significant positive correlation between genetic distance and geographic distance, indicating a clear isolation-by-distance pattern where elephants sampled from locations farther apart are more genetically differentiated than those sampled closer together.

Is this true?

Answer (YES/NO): NO